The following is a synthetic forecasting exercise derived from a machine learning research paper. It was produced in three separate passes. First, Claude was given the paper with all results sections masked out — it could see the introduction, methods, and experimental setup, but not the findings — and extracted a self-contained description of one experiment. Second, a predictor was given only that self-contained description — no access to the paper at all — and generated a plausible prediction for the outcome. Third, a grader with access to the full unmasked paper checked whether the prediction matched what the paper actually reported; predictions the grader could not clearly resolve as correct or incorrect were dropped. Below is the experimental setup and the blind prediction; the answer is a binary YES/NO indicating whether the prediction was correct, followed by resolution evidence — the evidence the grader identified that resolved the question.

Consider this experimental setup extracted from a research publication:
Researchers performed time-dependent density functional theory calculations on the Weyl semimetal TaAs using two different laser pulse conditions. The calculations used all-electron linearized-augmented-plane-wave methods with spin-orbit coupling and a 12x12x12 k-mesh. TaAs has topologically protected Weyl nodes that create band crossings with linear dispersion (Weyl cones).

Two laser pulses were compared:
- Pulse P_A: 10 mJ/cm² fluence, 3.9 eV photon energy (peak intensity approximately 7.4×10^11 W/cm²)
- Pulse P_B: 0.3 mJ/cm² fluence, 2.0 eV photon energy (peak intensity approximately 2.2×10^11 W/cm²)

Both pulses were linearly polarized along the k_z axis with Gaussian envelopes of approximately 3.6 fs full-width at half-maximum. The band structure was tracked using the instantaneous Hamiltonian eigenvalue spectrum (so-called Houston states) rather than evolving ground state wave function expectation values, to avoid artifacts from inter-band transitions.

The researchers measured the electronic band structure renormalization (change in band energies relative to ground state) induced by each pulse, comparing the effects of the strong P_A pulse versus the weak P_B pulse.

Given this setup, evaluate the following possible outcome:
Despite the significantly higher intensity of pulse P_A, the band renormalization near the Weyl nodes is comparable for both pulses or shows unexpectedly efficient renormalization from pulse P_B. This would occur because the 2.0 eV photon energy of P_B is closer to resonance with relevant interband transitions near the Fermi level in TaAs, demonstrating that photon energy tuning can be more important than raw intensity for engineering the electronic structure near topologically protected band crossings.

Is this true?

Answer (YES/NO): NO